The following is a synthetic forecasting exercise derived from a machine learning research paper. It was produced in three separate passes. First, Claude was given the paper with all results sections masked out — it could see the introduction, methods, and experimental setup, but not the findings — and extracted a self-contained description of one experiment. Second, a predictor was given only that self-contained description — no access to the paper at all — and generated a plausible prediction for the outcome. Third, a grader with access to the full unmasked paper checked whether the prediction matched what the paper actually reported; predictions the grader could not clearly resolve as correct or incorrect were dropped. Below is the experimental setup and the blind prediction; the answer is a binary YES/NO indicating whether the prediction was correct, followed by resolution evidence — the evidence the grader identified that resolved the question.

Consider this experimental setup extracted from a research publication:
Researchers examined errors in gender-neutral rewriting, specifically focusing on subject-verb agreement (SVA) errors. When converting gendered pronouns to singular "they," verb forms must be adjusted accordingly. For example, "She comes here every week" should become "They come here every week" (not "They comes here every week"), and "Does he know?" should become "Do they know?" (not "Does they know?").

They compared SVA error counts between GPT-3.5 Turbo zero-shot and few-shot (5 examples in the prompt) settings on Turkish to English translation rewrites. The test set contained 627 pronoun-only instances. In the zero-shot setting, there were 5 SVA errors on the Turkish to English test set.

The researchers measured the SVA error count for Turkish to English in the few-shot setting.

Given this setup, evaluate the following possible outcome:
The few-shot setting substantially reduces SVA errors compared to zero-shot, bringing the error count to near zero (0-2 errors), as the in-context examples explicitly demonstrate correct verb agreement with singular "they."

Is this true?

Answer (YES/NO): YES